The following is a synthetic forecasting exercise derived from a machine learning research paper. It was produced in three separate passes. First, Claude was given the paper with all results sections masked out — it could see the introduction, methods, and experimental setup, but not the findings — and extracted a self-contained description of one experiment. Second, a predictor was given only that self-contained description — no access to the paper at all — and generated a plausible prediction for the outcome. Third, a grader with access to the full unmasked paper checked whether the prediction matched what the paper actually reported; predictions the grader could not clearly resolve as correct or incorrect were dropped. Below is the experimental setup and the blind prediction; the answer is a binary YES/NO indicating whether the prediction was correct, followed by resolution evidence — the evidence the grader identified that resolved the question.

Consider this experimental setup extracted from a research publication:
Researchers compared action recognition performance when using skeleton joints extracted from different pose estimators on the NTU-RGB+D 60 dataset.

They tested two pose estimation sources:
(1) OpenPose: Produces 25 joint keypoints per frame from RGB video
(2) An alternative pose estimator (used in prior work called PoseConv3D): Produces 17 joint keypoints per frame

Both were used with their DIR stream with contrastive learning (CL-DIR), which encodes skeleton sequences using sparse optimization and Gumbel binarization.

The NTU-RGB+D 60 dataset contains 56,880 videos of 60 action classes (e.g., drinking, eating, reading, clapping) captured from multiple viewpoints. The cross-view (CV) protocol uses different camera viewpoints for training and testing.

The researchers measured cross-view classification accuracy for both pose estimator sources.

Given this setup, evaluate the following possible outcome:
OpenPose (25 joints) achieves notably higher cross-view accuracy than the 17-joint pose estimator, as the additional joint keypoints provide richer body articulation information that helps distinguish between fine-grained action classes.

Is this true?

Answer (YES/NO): NO